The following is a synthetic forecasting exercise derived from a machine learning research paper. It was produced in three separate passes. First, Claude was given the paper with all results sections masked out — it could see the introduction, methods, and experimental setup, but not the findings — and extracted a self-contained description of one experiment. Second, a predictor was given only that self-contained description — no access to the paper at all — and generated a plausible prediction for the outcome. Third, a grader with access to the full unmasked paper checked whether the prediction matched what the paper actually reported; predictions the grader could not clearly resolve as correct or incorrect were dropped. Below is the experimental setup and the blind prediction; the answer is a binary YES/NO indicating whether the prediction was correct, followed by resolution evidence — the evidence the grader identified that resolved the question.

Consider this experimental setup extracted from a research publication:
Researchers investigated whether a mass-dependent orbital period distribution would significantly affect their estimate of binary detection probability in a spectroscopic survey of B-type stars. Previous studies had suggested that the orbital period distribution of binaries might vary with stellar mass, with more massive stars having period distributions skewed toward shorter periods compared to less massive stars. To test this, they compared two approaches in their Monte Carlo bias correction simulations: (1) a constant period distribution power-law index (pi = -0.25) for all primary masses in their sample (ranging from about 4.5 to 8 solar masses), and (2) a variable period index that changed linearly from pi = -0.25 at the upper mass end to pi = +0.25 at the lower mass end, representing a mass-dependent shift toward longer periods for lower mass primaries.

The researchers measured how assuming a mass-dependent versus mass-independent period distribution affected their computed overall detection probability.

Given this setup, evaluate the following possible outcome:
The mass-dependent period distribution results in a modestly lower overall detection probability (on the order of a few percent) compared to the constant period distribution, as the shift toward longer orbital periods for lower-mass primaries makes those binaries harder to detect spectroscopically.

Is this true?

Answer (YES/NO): NO